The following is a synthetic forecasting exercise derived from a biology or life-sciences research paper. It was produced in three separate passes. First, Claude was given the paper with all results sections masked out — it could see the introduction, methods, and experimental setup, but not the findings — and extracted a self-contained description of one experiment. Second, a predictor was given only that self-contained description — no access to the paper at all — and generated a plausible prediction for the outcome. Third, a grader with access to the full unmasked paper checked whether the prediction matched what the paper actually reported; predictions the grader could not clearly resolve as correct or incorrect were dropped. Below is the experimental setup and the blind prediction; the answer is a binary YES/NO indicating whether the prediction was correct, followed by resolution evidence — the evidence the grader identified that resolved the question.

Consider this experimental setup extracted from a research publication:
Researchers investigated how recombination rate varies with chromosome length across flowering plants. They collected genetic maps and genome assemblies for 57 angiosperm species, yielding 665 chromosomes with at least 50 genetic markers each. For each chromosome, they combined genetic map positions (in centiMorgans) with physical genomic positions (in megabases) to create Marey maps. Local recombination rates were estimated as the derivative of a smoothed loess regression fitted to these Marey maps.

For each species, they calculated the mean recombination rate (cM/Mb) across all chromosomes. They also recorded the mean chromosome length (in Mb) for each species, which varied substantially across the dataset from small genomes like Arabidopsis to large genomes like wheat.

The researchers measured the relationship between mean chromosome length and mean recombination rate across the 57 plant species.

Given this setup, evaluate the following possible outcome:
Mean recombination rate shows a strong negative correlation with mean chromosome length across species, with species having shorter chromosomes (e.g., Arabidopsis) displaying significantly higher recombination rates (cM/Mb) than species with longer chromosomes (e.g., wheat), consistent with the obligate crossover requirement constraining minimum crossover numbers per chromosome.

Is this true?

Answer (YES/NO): YES